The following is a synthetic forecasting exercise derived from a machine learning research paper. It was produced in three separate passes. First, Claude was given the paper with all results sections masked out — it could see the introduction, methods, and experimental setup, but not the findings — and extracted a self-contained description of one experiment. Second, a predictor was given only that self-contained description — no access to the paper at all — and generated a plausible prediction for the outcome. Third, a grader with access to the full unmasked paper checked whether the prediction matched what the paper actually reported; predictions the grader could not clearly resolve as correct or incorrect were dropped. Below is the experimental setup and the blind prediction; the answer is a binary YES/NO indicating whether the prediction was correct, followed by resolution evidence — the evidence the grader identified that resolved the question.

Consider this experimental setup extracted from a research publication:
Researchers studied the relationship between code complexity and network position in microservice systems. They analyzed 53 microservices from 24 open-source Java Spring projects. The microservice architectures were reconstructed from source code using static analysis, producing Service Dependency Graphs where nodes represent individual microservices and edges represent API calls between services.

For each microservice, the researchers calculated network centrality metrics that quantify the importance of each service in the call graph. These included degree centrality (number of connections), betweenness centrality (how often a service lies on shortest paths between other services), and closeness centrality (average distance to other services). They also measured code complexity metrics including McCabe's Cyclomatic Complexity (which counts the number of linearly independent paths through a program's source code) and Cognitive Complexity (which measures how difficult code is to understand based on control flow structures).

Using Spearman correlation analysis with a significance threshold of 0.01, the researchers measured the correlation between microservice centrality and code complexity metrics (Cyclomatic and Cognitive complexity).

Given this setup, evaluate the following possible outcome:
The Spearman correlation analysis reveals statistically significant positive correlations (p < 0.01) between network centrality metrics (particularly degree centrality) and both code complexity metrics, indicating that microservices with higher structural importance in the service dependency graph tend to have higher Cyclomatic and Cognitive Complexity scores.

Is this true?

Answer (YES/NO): NO